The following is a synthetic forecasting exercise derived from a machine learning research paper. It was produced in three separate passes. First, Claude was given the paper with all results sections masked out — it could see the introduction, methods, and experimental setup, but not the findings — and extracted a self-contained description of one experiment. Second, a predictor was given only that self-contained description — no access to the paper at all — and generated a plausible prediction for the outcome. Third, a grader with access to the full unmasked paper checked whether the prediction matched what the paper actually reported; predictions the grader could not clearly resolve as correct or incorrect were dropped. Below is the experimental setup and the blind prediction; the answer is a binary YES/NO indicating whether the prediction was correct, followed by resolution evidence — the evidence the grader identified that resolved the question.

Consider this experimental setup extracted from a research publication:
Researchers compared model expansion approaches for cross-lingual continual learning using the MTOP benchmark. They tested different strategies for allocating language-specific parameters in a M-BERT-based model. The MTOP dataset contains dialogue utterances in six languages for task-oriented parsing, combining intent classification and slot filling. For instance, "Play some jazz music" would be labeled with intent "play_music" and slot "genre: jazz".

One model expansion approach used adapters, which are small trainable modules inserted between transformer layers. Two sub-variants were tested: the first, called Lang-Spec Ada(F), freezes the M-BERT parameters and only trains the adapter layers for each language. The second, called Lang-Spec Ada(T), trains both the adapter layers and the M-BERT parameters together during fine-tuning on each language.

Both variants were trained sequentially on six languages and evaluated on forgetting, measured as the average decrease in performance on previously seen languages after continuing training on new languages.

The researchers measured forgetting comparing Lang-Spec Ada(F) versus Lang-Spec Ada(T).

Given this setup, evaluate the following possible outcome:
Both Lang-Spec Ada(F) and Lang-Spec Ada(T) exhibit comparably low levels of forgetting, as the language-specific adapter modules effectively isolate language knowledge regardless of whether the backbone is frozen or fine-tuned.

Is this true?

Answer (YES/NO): NO